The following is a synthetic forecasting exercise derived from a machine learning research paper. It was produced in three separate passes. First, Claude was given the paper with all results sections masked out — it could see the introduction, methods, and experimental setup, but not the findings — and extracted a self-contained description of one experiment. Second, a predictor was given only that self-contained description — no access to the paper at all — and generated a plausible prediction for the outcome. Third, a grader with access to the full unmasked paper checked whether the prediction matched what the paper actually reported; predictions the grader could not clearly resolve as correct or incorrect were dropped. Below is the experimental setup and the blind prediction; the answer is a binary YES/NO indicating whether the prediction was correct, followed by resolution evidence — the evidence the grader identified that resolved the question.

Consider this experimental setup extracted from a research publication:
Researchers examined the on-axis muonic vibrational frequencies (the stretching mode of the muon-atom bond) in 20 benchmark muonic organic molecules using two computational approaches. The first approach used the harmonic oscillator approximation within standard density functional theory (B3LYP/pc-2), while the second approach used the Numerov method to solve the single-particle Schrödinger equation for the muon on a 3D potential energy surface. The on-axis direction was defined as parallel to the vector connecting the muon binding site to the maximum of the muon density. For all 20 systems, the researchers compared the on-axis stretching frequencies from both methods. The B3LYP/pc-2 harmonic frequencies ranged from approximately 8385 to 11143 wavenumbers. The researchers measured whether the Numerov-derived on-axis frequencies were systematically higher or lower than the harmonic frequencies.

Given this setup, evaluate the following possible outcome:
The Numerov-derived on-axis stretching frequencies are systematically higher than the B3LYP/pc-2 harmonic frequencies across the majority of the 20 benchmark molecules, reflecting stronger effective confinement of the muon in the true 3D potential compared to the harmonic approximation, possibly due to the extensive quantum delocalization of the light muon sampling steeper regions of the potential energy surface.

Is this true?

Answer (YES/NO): NO